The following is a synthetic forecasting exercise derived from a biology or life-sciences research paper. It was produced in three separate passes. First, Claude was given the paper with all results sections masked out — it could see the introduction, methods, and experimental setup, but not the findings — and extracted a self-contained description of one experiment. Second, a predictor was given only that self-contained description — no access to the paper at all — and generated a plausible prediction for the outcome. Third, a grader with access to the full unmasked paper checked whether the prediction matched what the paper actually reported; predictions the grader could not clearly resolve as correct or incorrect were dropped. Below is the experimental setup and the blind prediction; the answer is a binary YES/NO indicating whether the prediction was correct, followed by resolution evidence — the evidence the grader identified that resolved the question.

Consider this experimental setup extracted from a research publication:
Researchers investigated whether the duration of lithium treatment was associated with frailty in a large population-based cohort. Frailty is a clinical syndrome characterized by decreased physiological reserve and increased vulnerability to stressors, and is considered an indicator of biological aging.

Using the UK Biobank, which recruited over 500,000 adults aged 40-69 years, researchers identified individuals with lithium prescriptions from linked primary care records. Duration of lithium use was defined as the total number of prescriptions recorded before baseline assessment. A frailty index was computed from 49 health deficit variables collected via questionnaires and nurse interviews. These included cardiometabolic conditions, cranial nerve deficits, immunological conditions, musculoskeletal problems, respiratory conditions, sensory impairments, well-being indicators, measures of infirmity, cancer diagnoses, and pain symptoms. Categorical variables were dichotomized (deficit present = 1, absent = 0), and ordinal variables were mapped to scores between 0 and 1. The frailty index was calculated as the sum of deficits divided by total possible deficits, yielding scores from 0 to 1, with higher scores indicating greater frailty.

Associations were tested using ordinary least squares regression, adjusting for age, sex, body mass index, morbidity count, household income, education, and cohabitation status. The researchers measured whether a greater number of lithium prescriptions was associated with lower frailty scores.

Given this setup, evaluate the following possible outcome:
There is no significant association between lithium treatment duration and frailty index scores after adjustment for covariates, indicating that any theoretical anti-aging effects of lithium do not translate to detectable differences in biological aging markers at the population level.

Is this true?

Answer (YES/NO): YES